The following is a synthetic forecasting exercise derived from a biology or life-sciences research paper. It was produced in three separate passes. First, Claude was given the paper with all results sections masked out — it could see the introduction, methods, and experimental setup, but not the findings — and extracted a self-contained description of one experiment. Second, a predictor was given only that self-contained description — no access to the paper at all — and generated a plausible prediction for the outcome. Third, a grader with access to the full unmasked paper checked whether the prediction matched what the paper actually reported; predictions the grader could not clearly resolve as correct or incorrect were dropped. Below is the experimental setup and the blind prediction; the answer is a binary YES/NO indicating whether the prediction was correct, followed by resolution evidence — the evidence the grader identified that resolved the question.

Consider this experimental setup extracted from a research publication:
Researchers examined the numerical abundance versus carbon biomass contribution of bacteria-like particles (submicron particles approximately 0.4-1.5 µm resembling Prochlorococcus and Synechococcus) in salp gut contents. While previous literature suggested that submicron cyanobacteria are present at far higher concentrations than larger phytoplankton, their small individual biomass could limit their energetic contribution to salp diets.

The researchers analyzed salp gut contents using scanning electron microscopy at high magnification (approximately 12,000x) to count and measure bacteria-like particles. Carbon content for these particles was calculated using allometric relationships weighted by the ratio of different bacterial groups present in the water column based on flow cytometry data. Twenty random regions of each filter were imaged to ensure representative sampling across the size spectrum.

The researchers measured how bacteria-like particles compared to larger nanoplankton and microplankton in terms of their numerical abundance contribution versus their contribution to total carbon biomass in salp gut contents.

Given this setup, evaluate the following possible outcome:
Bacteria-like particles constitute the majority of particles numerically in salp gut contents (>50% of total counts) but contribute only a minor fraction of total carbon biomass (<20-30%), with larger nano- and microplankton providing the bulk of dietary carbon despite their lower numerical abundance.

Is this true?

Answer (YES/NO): NO